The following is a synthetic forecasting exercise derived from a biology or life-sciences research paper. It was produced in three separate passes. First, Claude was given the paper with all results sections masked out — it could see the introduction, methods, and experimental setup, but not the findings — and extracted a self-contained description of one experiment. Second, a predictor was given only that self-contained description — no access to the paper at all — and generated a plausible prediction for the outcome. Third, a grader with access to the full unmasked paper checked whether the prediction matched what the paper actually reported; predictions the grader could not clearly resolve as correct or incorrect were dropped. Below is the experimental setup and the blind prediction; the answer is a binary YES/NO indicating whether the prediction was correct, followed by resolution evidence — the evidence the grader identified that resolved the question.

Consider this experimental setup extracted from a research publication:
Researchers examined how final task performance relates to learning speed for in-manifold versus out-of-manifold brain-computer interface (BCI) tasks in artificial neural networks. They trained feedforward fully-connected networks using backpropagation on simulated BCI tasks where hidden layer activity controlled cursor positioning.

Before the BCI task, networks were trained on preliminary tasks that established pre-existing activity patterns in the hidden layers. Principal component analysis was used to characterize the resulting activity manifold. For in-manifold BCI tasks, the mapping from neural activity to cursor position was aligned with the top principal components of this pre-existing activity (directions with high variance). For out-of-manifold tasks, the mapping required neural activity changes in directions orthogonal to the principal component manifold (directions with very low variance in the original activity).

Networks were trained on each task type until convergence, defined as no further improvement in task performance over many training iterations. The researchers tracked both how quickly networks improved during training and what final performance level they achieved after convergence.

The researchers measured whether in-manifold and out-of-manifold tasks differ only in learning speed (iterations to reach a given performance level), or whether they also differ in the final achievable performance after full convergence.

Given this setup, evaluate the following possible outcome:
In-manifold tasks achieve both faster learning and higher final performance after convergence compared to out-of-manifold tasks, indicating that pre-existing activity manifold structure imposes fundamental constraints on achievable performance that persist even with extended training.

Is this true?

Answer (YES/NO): NO